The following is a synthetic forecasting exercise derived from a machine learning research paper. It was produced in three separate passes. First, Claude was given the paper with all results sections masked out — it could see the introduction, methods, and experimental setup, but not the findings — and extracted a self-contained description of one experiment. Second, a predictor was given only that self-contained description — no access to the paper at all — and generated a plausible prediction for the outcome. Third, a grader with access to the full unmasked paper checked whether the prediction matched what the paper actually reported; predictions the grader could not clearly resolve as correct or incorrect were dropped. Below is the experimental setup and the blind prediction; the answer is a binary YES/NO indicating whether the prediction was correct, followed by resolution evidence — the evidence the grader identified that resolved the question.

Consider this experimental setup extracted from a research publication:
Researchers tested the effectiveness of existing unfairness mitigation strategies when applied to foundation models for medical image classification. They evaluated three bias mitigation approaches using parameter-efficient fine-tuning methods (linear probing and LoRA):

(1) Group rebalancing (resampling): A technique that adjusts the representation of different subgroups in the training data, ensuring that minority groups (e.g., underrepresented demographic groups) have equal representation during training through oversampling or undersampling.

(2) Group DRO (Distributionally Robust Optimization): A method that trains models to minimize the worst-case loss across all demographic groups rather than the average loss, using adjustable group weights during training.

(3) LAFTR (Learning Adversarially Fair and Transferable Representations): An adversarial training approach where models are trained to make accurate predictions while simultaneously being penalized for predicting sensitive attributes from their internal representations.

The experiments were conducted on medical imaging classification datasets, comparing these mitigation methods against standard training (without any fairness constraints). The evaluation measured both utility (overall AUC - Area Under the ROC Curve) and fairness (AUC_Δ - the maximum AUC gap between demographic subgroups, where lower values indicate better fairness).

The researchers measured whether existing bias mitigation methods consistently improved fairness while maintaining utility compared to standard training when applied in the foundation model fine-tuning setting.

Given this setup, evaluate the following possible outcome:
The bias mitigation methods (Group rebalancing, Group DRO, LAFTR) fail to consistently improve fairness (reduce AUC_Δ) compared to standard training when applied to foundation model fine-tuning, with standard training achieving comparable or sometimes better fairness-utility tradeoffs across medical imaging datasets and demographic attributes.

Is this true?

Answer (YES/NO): YES